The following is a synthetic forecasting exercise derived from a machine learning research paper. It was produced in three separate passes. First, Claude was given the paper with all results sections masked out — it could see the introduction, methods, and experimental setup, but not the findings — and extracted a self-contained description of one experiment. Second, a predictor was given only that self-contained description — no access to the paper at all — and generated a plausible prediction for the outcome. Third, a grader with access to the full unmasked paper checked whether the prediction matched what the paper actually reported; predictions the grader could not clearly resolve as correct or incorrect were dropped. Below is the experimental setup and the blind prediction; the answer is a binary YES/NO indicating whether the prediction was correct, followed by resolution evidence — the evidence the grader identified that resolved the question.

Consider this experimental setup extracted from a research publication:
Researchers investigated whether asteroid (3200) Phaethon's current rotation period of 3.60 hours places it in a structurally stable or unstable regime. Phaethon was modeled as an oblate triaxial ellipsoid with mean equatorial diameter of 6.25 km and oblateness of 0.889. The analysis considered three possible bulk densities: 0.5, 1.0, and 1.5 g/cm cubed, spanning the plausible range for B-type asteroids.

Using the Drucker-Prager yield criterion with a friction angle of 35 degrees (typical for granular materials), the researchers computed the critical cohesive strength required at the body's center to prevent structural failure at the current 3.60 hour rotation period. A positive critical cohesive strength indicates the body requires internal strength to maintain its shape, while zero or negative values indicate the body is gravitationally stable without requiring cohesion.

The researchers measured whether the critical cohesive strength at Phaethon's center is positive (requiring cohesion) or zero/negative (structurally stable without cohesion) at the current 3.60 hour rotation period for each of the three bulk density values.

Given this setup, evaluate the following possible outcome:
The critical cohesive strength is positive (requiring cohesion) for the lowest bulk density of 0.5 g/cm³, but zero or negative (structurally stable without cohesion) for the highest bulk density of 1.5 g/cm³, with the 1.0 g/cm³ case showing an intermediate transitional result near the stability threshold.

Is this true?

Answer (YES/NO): NO